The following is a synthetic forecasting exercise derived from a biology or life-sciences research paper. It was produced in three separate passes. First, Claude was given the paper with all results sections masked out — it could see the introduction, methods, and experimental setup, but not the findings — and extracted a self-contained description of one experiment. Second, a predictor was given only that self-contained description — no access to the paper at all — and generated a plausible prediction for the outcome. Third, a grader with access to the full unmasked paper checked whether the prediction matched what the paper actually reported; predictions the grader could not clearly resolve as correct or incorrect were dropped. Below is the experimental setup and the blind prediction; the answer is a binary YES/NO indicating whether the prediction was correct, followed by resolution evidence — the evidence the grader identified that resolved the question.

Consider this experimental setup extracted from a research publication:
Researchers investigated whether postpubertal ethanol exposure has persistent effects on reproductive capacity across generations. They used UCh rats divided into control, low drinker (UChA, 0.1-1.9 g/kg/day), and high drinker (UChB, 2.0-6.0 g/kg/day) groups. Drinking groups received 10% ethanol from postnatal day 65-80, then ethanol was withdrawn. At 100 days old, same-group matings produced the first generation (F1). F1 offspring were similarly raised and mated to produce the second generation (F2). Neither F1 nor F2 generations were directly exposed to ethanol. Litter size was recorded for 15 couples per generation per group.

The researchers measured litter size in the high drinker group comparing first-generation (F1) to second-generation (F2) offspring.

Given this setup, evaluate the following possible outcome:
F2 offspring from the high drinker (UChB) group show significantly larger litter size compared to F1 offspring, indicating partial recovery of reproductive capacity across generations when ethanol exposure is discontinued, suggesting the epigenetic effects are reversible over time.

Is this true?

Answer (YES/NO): NO